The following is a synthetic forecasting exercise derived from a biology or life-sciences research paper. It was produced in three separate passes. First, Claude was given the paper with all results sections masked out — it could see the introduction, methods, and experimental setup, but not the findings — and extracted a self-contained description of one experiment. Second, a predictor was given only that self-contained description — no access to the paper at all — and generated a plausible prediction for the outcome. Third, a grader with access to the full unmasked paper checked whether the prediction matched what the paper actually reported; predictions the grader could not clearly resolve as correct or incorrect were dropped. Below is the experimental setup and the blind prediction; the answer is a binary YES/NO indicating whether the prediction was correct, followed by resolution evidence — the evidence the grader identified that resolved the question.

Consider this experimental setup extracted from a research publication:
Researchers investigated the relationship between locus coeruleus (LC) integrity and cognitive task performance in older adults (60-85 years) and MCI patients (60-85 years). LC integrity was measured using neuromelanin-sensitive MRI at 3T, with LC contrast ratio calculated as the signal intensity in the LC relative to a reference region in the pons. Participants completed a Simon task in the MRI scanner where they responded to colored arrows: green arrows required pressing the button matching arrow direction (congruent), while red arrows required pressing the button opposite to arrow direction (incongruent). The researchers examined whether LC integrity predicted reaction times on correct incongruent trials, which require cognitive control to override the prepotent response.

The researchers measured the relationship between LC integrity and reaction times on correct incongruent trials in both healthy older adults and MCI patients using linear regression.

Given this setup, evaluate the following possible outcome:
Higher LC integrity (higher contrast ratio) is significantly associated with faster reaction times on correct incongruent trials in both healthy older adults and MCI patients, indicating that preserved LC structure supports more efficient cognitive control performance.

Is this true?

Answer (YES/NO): NO